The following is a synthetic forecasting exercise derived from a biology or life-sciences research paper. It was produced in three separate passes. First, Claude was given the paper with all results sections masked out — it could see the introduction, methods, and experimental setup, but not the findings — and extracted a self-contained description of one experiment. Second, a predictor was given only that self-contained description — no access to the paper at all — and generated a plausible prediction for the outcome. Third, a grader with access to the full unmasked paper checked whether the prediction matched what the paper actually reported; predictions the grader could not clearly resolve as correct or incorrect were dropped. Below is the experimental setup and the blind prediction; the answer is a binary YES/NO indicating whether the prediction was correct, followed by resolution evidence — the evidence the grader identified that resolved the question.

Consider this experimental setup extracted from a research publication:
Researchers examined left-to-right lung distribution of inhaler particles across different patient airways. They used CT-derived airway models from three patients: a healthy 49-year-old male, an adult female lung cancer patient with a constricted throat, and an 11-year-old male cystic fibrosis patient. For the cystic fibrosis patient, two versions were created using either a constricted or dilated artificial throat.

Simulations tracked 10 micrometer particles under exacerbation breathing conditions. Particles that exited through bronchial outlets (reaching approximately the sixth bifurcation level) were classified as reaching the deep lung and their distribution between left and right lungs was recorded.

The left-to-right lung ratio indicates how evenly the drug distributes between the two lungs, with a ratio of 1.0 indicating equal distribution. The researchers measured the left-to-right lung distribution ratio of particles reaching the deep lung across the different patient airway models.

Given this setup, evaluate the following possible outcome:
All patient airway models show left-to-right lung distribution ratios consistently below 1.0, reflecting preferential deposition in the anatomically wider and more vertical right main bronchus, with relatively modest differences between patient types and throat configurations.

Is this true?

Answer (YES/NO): NO